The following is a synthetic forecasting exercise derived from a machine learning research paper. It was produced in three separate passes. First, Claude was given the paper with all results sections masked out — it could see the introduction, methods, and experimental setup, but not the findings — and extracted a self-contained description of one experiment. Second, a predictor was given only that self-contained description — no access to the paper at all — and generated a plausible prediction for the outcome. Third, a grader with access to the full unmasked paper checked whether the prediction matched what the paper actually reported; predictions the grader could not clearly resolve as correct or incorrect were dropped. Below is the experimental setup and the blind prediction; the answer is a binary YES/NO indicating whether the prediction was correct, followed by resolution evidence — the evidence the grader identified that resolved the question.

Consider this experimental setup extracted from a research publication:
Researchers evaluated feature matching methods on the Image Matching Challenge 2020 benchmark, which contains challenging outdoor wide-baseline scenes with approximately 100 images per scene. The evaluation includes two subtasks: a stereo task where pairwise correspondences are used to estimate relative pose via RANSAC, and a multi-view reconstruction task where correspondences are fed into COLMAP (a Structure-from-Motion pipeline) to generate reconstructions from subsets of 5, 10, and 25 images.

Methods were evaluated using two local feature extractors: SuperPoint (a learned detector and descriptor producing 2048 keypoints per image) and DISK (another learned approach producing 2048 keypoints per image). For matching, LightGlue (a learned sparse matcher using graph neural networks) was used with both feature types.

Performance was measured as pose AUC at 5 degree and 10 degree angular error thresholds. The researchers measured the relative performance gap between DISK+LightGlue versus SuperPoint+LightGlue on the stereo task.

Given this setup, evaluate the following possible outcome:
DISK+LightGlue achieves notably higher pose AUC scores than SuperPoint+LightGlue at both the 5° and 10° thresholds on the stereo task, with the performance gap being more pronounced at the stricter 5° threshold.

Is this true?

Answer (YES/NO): NO